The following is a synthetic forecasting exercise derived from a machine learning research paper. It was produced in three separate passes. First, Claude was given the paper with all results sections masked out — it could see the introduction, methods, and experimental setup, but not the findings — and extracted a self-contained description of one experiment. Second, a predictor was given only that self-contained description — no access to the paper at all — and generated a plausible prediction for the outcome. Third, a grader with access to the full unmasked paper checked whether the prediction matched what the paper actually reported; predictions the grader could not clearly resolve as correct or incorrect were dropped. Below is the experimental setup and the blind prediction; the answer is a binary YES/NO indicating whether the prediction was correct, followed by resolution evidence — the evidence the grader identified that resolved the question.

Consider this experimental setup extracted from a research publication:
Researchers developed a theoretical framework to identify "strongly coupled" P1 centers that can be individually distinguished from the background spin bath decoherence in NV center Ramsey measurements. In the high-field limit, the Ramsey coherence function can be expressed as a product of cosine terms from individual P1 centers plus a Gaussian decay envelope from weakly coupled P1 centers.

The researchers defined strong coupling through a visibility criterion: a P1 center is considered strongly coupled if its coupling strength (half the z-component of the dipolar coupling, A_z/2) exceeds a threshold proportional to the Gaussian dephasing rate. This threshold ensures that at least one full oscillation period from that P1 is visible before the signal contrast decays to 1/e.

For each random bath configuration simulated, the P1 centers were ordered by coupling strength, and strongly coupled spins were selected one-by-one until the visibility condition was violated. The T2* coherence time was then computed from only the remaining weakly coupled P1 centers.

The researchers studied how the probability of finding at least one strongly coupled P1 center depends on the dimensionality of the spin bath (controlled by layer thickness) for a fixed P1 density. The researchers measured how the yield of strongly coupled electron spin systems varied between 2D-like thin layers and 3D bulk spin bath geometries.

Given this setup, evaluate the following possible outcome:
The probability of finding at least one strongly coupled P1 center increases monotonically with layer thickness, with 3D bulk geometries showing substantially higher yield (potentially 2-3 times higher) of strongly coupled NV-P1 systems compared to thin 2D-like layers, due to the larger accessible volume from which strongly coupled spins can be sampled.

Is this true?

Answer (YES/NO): NO